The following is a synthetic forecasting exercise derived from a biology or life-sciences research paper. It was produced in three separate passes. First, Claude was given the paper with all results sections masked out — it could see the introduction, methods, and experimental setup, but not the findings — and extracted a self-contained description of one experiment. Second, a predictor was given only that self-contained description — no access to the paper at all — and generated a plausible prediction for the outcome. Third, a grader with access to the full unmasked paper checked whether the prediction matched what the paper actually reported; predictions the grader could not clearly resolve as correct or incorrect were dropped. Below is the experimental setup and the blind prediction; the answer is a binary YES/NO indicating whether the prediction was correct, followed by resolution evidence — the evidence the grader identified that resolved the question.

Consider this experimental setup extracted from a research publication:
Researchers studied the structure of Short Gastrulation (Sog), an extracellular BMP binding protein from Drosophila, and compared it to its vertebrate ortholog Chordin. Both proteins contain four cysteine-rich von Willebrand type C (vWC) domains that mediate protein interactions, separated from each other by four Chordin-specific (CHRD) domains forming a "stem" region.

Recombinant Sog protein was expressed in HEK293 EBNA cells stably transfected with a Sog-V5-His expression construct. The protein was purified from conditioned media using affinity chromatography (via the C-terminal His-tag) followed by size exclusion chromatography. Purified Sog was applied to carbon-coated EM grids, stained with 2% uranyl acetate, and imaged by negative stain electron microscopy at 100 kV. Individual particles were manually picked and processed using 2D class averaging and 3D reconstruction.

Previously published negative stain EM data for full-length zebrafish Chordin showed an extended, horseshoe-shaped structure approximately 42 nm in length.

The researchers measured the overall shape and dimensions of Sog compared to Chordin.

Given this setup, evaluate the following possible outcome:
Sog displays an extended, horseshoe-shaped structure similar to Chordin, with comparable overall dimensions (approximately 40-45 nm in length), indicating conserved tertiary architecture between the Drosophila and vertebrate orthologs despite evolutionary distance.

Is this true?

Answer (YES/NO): NO